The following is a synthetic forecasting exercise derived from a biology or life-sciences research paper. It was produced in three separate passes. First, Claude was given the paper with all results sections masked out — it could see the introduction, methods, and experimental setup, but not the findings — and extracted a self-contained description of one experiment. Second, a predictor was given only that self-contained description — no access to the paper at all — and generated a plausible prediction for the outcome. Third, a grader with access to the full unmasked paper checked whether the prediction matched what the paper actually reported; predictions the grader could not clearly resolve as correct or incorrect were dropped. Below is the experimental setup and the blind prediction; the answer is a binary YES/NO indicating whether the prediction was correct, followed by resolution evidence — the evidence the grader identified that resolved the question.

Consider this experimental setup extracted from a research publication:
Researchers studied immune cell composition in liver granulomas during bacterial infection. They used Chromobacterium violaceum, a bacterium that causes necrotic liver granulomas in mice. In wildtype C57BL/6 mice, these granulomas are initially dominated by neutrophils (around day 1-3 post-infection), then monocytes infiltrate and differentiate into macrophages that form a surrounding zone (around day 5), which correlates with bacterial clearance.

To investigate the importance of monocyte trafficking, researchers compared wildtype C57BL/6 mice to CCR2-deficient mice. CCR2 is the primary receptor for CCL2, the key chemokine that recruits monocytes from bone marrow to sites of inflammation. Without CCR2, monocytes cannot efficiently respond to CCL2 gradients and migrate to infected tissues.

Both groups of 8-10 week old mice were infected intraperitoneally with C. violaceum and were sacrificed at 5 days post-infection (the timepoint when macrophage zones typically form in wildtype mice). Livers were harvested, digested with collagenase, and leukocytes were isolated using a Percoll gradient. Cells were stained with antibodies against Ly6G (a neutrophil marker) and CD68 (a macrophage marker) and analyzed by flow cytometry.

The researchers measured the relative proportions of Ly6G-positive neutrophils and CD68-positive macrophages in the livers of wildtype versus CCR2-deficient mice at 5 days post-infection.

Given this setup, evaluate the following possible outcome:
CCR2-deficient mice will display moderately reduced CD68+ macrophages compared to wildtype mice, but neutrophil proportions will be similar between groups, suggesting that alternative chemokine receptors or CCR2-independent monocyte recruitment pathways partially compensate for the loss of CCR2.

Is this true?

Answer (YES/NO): NO